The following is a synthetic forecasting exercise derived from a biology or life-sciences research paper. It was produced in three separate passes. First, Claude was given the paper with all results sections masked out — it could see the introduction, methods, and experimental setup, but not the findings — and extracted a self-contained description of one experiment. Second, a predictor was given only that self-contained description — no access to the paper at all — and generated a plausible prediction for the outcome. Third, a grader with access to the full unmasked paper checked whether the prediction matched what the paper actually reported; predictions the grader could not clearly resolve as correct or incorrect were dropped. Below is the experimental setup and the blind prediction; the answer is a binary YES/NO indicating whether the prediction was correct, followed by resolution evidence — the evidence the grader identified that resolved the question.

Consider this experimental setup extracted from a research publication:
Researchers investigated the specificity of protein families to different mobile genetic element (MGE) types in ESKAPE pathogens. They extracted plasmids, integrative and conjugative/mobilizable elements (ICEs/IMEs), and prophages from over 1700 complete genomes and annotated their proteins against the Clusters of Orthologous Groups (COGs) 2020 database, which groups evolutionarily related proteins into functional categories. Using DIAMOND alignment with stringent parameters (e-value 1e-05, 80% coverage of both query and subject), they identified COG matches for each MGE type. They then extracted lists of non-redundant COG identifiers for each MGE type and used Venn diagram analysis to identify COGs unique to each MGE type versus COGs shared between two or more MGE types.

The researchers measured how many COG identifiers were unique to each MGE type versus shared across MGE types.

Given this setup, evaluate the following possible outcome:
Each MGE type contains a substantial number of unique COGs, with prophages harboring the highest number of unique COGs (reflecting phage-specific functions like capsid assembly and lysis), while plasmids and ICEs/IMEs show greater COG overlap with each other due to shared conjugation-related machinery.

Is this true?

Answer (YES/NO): NO